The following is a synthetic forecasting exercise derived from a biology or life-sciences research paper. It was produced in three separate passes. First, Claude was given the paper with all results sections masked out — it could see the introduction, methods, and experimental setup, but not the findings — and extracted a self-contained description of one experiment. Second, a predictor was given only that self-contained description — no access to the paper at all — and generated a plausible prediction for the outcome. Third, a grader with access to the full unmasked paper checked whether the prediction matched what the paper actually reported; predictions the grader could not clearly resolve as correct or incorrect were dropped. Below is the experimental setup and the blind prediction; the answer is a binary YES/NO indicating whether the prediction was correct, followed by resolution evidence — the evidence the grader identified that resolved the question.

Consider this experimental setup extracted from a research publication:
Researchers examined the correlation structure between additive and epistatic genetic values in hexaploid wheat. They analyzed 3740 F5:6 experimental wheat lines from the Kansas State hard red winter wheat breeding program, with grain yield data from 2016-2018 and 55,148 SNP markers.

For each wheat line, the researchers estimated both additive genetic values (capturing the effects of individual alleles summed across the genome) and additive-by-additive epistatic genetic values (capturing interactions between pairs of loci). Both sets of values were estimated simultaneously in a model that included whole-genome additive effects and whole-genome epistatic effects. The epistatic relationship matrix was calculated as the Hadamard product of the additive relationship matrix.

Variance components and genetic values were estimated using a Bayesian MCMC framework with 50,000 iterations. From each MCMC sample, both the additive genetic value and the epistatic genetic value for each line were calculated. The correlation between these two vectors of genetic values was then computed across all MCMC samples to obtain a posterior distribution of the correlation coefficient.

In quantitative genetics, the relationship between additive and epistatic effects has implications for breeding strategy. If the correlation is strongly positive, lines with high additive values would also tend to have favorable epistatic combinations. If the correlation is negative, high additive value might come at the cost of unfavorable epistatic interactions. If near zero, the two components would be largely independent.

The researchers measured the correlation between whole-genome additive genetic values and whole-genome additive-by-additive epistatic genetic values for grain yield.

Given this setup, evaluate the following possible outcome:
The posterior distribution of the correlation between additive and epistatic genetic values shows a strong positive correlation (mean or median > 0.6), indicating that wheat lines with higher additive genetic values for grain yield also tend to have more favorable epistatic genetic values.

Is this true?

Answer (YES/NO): NO